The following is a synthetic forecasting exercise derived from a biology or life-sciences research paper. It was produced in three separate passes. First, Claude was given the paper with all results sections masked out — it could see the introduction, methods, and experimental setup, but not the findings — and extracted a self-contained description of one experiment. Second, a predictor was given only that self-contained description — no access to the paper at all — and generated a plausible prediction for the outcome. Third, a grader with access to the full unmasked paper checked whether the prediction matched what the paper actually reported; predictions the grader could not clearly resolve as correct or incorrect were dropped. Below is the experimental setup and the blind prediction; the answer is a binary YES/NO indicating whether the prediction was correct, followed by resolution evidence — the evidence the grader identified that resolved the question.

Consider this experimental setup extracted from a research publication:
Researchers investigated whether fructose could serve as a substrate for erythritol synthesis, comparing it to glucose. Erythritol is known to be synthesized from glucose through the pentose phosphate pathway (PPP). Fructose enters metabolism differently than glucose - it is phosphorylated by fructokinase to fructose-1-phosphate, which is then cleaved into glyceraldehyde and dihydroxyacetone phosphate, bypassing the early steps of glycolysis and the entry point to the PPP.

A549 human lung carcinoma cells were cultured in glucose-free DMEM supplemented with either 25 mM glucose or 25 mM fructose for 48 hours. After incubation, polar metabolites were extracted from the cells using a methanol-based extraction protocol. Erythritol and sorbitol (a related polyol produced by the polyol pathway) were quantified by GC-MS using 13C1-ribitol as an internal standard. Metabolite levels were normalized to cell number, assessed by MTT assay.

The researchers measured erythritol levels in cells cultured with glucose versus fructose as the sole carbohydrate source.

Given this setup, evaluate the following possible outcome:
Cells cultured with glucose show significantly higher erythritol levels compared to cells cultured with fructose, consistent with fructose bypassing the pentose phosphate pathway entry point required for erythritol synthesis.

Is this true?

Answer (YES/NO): YES